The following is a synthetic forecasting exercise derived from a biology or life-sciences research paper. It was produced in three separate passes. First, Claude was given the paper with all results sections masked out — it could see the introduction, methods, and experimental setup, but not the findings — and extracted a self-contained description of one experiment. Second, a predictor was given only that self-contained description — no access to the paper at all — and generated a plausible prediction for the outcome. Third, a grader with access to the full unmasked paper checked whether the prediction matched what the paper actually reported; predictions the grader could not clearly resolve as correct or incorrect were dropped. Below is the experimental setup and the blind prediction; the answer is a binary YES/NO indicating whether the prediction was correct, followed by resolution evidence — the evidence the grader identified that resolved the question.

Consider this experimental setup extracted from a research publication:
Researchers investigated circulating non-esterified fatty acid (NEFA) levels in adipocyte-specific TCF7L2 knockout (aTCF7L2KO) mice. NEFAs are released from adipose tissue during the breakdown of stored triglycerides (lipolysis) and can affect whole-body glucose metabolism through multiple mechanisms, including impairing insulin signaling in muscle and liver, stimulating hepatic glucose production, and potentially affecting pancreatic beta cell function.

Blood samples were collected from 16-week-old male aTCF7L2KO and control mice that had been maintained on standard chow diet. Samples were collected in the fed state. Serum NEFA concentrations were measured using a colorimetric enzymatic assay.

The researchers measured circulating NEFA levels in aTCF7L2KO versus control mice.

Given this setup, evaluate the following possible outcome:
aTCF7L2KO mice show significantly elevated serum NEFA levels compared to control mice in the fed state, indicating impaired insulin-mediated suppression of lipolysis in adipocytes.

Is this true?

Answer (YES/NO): YES